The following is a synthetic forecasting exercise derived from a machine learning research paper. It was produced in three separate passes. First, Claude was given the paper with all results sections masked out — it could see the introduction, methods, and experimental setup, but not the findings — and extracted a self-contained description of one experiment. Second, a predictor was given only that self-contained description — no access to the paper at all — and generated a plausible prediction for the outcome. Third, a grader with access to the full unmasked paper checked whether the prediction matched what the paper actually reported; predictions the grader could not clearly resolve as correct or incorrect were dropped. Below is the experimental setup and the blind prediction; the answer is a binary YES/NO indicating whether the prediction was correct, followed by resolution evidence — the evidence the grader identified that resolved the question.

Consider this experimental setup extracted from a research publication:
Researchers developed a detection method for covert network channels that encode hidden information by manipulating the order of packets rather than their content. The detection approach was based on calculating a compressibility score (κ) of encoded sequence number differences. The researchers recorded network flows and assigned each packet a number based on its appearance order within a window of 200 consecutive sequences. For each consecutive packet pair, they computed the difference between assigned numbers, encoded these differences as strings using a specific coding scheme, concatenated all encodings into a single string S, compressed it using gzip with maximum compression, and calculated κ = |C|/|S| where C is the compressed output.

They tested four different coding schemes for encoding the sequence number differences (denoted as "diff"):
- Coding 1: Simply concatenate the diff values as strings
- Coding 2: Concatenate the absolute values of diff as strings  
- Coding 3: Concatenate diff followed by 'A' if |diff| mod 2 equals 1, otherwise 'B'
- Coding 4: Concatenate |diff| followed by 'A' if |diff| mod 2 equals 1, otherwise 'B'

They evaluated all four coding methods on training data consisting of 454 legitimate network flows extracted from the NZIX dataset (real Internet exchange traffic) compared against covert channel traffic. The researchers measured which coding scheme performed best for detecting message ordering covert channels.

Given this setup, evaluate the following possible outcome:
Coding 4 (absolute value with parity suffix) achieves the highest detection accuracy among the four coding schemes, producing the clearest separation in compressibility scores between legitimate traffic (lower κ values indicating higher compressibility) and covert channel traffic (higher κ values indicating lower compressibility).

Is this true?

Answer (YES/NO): NO